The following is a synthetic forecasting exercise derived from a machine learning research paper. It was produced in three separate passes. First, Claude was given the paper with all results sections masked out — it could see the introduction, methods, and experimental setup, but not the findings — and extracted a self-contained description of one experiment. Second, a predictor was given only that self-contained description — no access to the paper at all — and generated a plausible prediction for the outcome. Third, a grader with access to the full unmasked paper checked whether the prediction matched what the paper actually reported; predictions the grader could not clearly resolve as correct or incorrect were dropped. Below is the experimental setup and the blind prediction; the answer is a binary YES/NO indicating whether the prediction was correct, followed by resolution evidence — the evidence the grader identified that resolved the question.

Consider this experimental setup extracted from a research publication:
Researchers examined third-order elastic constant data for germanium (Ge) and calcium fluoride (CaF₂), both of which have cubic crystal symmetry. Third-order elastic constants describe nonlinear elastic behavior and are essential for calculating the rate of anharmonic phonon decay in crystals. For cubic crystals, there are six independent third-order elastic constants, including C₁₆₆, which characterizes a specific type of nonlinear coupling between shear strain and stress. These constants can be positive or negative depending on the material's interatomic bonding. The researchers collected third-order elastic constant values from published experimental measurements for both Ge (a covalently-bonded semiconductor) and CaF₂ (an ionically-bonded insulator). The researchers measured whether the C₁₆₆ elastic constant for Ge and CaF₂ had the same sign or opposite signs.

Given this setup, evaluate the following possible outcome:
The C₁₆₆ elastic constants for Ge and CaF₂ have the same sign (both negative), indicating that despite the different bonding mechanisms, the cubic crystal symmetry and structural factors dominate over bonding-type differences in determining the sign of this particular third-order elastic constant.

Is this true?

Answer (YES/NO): YES